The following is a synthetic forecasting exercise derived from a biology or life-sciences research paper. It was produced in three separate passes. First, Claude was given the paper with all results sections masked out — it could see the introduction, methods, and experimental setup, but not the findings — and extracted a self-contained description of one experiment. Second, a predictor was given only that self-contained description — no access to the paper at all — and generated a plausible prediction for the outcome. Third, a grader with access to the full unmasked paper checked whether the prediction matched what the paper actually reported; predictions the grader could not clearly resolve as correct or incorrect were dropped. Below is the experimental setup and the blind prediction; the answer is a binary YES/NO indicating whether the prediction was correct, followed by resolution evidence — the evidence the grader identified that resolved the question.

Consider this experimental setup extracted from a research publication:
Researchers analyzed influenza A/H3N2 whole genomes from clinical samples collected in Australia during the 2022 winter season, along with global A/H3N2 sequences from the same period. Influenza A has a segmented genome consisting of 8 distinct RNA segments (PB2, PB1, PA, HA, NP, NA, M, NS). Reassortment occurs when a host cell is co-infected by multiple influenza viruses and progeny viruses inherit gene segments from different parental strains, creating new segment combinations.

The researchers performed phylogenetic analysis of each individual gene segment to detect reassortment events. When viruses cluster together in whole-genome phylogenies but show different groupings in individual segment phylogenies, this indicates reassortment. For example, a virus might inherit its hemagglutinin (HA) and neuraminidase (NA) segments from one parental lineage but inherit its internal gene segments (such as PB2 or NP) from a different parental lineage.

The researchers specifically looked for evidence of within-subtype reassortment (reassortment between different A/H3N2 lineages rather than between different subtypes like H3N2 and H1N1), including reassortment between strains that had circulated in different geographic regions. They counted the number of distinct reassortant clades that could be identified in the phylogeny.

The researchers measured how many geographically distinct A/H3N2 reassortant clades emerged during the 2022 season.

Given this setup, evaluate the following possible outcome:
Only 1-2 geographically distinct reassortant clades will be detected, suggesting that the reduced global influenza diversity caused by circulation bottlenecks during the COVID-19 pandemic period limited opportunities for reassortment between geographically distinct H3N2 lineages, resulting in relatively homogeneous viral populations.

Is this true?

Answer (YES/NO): NO